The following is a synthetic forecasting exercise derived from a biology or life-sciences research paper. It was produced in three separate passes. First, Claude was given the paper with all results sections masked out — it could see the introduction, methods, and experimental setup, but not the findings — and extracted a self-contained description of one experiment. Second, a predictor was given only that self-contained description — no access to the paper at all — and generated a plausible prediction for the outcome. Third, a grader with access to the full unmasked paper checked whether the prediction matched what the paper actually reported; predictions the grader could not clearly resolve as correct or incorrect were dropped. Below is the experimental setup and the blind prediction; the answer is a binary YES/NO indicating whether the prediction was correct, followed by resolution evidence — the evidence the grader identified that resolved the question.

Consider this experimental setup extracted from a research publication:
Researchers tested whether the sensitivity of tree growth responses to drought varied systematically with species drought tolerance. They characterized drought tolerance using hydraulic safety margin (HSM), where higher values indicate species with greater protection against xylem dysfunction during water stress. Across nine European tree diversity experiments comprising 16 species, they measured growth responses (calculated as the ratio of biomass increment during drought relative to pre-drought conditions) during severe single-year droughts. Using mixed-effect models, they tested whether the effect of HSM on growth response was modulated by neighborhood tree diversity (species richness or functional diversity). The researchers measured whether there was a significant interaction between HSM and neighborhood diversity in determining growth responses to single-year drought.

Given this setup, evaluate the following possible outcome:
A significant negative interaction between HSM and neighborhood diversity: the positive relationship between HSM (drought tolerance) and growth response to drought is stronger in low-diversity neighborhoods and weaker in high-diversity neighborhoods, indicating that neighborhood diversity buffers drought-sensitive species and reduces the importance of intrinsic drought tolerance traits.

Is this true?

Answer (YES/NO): NO